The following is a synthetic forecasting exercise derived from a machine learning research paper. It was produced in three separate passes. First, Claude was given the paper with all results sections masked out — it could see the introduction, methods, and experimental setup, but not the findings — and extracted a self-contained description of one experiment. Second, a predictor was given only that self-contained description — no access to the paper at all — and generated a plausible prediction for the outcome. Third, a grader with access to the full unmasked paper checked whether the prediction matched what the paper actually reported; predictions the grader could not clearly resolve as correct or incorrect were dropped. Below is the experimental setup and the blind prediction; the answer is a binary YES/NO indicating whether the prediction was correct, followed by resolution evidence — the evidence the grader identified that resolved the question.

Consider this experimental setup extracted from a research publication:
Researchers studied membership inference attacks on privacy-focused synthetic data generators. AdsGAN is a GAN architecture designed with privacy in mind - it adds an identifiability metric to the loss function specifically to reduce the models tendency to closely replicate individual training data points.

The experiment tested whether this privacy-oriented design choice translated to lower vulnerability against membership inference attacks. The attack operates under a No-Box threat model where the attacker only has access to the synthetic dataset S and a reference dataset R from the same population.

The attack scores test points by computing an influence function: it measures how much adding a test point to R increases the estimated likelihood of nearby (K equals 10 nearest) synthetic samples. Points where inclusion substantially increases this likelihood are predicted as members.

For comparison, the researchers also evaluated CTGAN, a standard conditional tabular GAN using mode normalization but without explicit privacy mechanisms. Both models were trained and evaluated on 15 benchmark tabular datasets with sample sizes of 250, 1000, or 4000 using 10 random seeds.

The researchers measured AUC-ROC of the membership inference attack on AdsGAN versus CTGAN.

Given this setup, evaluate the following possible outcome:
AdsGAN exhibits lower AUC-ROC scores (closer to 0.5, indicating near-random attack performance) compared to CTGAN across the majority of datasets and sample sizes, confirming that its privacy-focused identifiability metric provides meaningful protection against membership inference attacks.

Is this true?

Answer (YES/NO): NO